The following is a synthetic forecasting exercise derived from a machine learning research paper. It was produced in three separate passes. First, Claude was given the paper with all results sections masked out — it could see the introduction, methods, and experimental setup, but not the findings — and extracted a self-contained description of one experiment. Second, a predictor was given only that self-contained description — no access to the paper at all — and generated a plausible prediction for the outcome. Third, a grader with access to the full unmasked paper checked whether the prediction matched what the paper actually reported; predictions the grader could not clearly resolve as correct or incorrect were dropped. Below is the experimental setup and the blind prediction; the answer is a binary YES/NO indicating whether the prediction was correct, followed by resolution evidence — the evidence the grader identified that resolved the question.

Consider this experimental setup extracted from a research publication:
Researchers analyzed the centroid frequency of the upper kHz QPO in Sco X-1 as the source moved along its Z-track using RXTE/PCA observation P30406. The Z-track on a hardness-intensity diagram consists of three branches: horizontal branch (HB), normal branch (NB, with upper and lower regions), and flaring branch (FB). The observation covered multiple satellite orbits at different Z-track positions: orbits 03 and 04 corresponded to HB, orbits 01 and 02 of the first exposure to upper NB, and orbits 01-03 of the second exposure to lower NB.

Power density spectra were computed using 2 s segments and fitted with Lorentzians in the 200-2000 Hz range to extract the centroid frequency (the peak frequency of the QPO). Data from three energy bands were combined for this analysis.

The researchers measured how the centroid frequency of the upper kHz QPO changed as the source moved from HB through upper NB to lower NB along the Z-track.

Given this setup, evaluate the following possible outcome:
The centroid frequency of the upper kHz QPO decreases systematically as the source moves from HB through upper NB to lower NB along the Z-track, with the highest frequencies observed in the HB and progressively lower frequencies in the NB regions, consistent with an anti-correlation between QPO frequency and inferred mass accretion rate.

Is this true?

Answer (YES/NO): NO